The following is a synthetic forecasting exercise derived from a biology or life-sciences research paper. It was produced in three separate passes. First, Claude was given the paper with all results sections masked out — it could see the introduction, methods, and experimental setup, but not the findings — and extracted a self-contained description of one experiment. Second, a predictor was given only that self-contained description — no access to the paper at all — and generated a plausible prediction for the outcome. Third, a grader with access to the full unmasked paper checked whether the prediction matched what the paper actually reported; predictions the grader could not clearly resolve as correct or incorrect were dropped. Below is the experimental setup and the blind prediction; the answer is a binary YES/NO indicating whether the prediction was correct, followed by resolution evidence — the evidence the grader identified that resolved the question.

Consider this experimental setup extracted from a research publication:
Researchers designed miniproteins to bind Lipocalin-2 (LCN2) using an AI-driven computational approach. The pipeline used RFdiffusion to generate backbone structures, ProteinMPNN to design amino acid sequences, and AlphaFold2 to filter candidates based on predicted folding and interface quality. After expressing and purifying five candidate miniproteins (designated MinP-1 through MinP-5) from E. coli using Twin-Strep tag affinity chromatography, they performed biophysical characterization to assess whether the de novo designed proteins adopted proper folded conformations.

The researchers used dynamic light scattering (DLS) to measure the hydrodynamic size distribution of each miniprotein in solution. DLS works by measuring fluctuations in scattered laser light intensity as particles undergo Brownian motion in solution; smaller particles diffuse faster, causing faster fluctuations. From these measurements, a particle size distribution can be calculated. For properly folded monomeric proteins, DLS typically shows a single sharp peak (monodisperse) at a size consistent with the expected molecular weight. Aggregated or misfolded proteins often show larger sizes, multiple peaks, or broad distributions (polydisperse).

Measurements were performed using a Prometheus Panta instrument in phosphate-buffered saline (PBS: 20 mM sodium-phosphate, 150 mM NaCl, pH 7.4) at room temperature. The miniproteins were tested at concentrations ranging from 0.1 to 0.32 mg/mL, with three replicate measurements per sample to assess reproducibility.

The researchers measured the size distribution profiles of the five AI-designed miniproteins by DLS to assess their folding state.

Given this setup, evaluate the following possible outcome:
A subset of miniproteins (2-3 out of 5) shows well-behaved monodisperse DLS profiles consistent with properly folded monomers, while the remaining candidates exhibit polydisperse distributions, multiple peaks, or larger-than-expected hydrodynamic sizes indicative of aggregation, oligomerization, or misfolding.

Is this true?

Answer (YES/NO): NO